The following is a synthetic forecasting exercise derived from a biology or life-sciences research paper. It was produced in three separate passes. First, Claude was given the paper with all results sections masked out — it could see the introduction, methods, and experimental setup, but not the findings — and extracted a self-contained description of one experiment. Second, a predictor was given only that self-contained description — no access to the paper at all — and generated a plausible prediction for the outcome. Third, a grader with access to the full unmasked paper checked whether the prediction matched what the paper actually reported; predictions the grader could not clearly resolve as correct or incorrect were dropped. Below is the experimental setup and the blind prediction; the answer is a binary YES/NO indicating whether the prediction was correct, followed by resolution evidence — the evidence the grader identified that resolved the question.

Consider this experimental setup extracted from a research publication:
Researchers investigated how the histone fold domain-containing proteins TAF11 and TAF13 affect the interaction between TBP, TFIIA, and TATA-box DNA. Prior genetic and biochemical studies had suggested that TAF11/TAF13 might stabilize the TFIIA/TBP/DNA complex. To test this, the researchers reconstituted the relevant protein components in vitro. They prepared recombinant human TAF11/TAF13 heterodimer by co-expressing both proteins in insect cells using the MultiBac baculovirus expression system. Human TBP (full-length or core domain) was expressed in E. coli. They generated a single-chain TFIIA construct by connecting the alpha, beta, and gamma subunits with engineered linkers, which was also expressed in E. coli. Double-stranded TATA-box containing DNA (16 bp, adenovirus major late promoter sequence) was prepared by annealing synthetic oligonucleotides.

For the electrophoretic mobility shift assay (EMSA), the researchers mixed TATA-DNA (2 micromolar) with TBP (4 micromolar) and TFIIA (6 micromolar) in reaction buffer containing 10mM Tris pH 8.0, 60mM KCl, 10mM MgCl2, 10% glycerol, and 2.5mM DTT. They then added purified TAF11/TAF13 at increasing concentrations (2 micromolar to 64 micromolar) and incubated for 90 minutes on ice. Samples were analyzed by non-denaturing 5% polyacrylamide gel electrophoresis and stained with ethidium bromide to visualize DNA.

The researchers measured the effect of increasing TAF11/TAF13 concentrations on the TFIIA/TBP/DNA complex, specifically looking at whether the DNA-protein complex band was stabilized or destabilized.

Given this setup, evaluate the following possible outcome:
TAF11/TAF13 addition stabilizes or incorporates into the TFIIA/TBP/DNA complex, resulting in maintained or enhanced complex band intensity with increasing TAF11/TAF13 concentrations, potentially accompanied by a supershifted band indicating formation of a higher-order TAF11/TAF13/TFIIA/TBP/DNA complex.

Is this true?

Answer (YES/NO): NO